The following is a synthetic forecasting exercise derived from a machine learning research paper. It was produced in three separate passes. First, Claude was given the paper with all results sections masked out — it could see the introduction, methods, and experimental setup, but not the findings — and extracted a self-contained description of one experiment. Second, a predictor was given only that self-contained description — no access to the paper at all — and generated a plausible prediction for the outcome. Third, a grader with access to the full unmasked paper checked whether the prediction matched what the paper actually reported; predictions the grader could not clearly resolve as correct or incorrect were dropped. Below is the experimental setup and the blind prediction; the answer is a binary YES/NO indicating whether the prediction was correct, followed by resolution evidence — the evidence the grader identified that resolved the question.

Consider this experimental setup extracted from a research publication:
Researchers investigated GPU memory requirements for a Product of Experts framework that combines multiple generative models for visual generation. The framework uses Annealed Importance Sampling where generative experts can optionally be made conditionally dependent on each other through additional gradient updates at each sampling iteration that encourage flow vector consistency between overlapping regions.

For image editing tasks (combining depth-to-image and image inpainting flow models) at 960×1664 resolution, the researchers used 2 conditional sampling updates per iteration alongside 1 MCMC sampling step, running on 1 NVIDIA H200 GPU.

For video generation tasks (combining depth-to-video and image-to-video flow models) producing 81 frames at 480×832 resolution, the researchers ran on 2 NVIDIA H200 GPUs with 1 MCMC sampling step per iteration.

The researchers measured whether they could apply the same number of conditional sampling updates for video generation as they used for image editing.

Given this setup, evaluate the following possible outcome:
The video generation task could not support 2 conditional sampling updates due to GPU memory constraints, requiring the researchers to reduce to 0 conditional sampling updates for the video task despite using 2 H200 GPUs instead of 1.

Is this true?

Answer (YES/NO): YES